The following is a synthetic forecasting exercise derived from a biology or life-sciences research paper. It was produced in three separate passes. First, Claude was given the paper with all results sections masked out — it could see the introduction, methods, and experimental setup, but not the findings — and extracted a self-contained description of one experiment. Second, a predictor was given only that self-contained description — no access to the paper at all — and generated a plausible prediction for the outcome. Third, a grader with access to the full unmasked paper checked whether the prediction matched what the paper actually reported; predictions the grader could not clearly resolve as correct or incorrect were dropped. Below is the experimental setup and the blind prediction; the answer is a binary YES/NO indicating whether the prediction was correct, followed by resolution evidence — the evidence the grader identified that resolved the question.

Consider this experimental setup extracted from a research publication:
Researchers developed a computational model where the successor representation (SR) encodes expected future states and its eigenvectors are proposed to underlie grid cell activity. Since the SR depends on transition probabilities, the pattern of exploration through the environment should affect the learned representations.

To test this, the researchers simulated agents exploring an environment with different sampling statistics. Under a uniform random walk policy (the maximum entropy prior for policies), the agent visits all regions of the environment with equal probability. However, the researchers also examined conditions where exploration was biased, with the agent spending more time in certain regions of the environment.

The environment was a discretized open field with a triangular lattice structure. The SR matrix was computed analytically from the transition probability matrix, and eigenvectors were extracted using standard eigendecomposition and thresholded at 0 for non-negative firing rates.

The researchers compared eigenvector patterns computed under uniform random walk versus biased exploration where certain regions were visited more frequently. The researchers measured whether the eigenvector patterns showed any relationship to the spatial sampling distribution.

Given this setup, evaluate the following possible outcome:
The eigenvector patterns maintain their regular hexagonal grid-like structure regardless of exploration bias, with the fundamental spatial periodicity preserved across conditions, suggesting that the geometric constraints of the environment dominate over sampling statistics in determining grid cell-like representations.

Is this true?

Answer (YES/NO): NO